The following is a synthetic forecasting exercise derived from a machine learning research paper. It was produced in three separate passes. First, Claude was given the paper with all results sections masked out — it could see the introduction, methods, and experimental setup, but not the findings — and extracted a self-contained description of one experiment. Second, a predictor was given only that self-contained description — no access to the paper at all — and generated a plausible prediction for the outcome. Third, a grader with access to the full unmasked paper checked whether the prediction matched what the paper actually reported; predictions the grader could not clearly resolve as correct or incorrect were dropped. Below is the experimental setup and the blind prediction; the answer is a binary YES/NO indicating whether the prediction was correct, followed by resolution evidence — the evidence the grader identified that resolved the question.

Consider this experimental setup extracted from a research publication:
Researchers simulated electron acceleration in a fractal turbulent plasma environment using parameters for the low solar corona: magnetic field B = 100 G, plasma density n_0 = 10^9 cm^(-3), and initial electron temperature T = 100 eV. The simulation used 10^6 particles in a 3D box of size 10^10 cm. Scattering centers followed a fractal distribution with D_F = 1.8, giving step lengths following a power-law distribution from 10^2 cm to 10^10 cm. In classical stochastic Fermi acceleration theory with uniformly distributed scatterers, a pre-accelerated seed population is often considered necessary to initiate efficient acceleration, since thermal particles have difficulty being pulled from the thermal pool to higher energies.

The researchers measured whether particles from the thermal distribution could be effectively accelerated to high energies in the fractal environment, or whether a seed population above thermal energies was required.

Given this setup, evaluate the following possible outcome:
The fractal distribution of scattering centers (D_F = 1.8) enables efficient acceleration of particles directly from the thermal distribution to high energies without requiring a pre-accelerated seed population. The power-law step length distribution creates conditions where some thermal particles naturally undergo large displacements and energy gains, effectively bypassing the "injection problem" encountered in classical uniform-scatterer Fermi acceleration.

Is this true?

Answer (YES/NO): YES